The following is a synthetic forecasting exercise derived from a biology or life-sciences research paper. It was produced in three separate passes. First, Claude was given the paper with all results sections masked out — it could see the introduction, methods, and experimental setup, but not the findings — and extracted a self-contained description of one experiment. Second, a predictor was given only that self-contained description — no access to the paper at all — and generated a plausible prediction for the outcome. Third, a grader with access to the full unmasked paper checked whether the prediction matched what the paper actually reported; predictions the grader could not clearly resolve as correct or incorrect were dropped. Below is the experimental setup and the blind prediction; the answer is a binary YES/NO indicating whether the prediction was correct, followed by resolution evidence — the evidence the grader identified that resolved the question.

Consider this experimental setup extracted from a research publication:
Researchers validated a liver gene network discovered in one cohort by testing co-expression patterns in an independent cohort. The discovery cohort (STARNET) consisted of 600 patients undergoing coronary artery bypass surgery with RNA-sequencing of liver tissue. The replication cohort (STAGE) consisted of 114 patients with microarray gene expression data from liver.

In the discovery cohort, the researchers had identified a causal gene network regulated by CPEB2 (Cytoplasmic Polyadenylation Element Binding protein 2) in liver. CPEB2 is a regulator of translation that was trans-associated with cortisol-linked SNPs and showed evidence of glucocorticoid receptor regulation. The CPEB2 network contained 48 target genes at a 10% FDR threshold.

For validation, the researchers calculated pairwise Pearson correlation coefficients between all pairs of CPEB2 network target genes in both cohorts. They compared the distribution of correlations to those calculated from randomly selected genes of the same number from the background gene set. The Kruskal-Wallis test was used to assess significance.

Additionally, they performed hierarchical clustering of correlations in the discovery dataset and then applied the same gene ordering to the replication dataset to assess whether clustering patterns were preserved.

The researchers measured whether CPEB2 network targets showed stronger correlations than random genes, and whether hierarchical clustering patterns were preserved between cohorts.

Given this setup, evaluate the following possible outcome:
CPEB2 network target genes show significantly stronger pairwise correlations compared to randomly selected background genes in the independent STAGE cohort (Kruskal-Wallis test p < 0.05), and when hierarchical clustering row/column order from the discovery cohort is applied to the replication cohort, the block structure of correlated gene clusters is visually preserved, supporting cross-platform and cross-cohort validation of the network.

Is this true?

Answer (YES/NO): YES